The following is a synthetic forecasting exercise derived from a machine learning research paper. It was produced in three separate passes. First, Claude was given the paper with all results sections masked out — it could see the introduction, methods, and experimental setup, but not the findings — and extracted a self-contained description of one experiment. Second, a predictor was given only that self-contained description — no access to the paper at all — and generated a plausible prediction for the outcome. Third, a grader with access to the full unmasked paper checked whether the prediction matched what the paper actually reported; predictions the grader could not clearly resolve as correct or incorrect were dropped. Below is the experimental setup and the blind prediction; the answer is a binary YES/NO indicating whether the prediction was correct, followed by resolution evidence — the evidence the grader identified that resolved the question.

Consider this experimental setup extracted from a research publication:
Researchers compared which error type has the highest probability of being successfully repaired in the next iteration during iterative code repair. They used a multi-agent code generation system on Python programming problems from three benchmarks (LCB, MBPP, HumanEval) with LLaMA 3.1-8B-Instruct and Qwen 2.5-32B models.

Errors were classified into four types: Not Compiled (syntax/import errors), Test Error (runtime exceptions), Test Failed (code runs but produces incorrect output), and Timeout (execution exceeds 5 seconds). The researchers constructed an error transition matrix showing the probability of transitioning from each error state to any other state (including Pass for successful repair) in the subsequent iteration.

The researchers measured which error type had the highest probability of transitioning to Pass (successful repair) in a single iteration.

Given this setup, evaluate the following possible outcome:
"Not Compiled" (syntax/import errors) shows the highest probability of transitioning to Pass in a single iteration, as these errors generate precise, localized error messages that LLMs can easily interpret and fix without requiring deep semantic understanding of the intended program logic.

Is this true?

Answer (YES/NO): NO